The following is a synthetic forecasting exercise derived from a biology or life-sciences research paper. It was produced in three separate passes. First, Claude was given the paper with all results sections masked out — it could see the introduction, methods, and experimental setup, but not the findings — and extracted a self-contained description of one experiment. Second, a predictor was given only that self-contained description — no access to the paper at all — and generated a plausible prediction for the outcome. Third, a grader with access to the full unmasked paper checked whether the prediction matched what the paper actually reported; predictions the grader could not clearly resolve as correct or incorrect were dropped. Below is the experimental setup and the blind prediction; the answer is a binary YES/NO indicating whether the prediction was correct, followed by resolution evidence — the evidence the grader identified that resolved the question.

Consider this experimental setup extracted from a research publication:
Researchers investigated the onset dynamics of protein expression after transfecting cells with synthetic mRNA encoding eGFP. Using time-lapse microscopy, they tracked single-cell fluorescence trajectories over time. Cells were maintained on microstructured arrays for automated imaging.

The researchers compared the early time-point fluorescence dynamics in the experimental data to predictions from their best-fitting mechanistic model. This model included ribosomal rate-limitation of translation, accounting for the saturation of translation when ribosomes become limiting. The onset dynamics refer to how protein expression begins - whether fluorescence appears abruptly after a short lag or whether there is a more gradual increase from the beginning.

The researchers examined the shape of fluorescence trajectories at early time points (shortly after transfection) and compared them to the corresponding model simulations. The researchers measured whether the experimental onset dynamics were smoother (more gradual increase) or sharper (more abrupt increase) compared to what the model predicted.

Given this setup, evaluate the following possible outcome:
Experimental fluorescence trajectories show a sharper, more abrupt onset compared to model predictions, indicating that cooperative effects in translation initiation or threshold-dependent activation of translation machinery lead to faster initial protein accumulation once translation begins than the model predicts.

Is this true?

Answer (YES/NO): NO